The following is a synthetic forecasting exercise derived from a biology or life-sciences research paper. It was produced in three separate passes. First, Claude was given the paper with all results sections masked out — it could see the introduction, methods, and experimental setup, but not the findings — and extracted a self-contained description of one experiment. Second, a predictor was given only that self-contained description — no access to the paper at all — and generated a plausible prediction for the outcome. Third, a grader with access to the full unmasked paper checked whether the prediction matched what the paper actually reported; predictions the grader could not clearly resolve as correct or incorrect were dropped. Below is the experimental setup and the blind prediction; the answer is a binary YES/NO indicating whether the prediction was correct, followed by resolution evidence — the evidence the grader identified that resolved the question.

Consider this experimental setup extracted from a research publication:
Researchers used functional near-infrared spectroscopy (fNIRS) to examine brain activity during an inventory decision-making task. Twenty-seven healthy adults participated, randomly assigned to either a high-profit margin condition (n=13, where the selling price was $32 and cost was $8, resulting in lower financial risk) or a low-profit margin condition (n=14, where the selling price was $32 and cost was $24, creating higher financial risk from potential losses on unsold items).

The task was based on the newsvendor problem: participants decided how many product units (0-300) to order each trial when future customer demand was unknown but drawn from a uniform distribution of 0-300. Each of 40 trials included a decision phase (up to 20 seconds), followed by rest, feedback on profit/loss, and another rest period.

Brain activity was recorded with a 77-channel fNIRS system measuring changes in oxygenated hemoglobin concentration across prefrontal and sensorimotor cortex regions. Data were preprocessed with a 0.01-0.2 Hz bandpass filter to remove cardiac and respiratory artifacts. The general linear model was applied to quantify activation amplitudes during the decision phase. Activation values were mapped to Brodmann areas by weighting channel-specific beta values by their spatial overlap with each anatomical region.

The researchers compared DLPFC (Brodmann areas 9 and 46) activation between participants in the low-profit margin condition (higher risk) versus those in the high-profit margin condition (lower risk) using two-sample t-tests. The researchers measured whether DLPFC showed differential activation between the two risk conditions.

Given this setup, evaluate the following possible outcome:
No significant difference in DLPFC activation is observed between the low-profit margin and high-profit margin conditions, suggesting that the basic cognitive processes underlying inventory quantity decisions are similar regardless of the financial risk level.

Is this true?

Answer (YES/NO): NO